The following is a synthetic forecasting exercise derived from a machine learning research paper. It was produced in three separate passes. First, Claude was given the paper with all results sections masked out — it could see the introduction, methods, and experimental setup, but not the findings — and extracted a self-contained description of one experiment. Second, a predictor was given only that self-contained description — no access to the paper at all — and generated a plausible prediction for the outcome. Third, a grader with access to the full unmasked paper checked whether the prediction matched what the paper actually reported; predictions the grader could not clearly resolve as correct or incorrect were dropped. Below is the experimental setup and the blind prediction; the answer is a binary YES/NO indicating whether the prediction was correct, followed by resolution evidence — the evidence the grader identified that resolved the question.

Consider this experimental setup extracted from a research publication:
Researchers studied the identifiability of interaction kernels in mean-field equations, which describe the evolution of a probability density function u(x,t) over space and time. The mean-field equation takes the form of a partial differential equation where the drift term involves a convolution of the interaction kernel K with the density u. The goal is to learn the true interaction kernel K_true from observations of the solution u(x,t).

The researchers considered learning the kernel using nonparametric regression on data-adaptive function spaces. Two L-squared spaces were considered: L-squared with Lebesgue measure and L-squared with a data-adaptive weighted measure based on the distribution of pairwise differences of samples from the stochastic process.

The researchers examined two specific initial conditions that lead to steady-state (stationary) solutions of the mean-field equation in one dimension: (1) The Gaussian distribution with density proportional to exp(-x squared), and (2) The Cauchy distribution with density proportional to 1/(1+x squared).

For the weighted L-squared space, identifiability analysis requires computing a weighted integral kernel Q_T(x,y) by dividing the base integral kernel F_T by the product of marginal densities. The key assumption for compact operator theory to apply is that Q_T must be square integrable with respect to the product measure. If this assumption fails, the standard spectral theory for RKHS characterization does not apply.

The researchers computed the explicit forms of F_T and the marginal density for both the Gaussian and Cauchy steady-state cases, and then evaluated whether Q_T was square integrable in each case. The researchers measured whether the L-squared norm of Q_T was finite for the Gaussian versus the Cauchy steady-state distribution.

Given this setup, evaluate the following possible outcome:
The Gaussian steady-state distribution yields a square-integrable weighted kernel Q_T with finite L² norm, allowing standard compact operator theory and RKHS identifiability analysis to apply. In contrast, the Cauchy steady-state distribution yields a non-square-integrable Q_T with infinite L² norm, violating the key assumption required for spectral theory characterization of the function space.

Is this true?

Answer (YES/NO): YES